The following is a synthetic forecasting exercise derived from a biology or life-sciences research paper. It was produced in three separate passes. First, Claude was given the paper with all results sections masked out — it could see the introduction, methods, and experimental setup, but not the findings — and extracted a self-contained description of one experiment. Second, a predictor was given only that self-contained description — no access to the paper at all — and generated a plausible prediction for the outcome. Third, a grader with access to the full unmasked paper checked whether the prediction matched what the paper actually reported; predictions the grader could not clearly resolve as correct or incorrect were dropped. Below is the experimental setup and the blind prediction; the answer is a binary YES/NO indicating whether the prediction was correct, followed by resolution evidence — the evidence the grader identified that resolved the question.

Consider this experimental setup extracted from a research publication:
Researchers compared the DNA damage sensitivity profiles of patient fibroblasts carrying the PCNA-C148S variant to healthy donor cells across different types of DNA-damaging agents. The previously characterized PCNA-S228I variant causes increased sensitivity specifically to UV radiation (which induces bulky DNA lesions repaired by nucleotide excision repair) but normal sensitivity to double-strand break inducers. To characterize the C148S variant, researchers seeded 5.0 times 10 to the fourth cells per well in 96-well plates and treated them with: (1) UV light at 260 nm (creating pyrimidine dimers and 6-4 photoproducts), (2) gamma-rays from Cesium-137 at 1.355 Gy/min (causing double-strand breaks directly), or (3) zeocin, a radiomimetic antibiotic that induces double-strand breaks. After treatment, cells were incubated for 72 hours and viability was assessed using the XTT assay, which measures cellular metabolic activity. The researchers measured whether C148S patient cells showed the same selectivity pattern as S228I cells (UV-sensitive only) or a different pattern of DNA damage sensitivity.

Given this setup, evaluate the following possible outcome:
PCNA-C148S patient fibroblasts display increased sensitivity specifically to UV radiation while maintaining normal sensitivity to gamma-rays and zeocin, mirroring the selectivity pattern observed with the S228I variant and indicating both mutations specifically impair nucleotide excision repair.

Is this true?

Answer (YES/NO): NO